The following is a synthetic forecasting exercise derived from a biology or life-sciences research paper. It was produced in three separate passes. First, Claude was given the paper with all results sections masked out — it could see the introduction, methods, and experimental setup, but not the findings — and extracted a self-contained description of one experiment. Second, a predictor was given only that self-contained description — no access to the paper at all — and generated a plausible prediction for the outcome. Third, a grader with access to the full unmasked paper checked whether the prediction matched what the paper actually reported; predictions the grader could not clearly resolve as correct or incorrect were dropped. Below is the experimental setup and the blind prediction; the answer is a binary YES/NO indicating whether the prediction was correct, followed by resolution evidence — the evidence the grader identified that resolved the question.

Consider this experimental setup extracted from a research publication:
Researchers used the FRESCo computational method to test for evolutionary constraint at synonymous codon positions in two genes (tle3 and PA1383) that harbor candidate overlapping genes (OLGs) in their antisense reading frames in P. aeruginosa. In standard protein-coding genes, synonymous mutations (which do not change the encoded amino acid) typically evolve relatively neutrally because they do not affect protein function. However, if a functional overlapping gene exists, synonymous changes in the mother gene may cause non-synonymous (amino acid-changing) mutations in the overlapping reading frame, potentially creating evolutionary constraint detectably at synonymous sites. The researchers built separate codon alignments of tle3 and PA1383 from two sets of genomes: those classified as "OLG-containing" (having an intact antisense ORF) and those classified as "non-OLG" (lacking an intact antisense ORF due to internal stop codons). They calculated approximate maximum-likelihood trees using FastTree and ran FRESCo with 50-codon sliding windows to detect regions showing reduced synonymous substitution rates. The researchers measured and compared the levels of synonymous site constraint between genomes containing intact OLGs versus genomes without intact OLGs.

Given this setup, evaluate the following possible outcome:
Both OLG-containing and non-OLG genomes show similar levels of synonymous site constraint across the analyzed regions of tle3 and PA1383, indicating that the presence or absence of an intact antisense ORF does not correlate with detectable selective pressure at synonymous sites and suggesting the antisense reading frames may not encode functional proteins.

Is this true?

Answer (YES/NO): NO